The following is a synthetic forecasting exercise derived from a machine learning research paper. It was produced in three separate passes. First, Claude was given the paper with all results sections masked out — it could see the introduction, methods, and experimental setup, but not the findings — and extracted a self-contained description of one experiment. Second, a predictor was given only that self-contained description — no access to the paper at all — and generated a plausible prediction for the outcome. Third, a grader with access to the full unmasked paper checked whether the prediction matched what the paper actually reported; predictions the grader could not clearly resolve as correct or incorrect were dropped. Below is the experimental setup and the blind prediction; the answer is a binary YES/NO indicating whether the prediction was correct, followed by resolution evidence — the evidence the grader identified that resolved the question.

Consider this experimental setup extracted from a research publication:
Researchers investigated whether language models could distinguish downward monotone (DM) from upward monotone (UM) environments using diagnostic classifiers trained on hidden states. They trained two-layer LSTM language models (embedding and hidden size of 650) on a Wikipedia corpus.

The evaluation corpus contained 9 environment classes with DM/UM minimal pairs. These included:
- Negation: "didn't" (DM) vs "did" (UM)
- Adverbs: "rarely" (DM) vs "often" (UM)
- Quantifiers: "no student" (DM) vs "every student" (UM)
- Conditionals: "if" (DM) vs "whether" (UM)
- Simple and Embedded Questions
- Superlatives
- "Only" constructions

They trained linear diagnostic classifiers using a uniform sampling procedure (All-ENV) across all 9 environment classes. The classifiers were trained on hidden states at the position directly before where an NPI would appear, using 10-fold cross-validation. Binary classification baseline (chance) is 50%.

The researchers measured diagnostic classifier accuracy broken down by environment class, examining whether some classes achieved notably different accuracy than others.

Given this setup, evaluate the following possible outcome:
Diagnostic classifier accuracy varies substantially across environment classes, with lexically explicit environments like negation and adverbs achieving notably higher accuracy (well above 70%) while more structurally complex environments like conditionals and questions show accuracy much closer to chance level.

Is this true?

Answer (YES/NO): NO